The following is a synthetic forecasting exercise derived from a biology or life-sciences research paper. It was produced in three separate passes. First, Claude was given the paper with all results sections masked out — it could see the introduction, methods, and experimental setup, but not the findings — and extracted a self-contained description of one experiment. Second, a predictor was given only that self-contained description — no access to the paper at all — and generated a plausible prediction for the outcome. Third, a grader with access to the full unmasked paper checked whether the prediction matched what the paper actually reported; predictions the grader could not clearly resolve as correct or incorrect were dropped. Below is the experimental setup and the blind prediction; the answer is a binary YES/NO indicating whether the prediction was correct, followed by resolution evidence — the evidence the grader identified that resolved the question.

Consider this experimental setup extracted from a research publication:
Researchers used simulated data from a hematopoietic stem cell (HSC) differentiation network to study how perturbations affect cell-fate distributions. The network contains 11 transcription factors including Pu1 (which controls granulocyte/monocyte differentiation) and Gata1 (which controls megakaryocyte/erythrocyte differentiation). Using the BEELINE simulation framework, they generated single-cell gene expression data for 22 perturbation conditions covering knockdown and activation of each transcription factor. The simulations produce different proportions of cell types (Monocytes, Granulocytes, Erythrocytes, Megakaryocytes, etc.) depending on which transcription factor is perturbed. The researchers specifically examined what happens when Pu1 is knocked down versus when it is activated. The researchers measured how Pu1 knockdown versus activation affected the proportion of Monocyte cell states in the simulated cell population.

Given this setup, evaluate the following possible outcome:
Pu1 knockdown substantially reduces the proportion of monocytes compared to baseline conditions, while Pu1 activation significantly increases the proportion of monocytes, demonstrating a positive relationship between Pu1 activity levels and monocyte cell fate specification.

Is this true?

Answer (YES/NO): YES